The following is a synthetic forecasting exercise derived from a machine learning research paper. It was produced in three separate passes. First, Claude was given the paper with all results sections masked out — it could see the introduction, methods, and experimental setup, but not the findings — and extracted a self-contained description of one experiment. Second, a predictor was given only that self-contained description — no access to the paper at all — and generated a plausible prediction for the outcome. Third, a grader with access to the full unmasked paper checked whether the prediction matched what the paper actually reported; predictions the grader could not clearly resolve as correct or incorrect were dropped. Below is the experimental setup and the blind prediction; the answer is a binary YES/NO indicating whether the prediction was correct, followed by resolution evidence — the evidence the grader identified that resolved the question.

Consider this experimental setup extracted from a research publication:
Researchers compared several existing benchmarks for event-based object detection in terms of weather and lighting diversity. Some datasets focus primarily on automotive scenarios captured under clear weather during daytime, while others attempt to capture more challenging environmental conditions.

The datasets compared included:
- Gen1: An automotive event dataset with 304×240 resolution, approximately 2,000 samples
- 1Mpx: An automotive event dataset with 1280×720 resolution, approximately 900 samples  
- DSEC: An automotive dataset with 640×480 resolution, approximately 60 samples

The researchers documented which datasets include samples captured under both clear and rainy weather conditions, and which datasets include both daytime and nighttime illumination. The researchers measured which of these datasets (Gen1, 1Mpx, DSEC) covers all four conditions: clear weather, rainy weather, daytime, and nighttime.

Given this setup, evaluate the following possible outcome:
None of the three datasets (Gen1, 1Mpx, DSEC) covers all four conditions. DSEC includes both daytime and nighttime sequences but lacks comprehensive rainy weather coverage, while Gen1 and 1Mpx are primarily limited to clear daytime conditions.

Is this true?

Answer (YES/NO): YES